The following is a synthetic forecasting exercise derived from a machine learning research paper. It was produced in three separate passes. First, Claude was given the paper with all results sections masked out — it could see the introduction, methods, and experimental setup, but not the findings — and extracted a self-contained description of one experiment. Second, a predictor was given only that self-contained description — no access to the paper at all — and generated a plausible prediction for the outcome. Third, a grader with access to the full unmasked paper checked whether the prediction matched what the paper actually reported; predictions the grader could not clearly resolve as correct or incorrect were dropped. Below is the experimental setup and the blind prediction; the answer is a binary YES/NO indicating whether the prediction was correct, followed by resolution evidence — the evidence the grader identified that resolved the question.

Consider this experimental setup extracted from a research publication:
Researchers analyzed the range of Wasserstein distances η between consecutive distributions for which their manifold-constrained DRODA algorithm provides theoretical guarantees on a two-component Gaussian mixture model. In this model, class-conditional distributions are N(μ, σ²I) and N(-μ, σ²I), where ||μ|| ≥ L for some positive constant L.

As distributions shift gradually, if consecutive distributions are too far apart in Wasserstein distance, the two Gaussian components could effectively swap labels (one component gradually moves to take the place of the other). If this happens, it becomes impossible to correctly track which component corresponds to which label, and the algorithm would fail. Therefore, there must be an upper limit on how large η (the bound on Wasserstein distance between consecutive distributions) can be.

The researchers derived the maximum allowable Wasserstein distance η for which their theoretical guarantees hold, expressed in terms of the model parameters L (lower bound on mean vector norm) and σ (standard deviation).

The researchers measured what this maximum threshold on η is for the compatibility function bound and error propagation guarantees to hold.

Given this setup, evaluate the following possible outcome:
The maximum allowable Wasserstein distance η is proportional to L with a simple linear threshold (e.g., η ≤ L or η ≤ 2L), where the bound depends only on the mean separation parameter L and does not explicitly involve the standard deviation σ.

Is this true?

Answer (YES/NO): YES